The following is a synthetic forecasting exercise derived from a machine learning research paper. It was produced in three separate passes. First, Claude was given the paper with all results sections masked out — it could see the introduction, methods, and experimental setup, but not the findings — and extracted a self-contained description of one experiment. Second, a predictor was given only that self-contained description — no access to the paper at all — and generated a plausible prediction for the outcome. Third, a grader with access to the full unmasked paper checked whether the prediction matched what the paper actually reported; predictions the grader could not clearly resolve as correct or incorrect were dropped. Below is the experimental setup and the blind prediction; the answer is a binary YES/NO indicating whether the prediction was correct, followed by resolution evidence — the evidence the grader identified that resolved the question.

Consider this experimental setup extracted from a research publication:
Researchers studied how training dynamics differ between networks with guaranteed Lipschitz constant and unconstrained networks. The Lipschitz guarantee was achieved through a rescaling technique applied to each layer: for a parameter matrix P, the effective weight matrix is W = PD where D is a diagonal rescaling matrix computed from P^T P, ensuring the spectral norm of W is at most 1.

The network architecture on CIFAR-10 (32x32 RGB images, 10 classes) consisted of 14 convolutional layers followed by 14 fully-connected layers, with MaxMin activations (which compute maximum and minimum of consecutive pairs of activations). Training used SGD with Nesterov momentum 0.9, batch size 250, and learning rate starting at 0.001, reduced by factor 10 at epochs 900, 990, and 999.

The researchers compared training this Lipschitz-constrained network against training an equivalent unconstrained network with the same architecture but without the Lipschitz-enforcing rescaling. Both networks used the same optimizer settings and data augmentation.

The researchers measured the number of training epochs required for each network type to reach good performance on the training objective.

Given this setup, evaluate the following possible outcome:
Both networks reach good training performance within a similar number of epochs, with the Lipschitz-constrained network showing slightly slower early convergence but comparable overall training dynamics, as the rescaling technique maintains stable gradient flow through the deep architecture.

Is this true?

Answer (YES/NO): NO